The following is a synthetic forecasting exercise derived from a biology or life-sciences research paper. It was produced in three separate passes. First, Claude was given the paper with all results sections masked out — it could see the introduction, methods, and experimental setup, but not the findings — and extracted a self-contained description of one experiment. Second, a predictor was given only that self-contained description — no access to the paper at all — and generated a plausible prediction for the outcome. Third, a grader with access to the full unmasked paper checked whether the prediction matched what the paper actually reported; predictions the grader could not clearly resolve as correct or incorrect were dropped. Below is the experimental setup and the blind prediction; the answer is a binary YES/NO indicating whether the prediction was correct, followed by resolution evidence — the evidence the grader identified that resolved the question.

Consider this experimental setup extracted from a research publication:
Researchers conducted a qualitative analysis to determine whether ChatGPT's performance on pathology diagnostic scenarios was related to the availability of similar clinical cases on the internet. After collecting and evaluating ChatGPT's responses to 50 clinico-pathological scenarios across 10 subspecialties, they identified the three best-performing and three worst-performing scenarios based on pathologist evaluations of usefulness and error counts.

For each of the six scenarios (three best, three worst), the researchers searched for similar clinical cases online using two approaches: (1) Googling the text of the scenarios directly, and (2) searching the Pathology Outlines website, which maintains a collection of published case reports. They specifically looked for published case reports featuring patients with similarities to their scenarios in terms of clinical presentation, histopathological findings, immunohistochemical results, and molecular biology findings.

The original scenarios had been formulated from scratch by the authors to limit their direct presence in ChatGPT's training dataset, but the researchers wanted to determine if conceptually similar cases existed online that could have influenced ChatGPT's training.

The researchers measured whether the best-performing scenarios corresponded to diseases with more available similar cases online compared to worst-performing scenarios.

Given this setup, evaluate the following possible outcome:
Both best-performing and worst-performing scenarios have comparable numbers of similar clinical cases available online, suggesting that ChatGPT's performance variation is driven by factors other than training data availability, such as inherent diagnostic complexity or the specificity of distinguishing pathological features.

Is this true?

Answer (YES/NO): YES